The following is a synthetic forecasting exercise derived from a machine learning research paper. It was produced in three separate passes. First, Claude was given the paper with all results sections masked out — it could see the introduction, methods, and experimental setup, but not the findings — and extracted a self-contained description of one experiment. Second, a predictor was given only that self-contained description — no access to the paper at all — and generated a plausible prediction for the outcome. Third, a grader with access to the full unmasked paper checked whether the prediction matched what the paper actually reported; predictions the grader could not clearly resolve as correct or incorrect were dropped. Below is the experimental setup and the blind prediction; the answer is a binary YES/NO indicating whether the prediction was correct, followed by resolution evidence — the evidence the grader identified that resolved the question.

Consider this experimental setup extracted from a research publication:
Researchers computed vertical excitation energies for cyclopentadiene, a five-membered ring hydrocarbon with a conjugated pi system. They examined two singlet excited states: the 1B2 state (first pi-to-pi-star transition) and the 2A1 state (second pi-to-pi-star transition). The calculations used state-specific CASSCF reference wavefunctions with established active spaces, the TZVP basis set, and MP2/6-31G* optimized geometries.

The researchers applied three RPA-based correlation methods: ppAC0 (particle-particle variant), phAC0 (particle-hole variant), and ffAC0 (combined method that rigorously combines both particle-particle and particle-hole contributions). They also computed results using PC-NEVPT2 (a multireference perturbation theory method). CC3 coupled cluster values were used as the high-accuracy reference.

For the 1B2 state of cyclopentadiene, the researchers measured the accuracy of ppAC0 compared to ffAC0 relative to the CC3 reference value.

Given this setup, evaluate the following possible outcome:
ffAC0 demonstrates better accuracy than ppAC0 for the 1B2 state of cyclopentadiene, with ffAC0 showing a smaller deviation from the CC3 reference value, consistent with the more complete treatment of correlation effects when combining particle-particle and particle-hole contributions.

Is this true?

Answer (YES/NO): NO